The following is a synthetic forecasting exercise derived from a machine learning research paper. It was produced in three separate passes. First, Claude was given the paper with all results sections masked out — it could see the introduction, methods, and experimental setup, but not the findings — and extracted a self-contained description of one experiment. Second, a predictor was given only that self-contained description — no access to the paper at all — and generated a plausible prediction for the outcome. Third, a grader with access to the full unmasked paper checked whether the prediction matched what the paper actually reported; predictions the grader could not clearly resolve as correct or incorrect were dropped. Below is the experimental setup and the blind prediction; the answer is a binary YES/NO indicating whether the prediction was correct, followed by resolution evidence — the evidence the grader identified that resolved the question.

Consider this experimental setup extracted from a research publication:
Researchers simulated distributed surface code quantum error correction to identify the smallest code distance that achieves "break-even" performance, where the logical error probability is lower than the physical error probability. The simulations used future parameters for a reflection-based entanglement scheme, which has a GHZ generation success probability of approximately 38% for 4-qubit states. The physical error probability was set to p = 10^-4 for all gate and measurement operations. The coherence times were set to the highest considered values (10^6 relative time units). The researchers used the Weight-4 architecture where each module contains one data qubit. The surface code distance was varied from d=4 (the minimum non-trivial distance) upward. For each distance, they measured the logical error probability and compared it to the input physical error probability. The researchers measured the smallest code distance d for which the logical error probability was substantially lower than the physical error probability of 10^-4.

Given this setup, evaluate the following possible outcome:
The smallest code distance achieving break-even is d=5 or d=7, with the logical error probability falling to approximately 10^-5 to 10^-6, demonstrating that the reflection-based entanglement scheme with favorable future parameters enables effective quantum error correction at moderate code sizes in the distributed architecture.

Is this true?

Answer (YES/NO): NO